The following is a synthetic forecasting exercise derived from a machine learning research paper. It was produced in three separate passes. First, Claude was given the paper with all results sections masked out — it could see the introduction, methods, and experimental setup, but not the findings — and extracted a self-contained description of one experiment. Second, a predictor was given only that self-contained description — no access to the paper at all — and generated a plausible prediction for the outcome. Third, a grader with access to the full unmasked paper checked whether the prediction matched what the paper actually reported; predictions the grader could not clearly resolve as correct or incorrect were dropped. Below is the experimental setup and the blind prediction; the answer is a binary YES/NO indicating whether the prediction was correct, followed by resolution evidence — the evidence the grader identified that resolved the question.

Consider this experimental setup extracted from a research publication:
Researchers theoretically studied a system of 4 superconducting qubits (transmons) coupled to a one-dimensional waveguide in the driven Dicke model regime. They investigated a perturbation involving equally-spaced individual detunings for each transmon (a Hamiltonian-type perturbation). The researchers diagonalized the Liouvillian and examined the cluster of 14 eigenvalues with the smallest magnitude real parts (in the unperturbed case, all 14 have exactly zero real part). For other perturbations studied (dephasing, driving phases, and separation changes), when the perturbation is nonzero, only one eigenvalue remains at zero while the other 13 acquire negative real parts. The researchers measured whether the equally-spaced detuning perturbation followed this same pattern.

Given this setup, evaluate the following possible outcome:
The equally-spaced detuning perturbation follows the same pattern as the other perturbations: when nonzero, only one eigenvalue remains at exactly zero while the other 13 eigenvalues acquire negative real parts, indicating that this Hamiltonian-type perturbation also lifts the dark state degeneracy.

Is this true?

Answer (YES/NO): NO